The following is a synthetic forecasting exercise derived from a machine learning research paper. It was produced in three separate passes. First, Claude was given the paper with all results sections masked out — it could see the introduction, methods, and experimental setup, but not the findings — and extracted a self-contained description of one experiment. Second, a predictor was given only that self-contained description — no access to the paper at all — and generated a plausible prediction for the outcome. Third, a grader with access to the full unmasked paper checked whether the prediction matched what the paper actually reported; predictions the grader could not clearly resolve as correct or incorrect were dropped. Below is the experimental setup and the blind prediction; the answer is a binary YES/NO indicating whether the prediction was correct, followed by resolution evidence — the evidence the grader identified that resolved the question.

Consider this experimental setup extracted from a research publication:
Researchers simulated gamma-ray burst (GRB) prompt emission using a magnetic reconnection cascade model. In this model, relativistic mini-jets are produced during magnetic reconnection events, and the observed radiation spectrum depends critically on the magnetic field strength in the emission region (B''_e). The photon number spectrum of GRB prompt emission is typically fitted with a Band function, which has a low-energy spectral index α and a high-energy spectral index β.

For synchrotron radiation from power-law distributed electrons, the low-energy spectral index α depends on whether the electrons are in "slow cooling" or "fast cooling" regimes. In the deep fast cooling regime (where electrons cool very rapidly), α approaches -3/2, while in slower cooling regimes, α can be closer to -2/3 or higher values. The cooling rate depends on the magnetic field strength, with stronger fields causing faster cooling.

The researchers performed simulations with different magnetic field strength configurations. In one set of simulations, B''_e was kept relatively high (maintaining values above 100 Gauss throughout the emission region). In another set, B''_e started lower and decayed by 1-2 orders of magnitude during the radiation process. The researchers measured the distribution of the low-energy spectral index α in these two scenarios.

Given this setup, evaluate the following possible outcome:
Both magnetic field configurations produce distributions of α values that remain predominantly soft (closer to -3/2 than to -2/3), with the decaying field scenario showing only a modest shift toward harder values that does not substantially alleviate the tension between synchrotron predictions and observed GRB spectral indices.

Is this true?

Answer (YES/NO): NO